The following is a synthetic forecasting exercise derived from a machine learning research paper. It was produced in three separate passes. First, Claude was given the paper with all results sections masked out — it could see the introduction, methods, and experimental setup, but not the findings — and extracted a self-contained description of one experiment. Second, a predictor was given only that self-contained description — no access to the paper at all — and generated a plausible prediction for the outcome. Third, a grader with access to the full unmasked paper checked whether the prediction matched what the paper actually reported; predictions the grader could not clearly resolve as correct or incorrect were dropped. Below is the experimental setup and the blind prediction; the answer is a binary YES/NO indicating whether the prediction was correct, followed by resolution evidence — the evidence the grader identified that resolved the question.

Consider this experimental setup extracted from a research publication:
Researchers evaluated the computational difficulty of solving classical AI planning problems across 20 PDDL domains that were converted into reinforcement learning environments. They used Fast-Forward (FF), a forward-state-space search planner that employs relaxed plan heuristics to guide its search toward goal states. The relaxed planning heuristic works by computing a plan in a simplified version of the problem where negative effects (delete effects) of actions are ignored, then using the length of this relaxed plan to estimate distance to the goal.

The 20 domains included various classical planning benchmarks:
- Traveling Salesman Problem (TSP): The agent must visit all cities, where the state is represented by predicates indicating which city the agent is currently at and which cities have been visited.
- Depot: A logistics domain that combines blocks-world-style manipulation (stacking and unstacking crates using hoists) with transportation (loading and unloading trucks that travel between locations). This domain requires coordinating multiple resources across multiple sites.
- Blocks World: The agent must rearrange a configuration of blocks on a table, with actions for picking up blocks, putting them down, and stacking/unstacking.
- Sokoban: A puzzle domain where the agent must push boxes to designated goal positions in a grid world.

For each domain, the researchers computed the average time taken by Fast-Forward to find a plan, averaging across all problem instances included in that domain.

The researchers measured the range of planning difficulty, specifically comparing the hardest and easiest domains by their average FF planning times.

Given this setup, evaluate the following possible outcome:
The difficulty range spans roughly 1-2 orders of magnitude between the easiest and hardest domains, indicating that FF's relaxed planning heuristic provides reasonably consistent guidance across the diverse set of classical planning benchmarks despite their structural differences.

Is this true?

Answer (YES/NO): YES